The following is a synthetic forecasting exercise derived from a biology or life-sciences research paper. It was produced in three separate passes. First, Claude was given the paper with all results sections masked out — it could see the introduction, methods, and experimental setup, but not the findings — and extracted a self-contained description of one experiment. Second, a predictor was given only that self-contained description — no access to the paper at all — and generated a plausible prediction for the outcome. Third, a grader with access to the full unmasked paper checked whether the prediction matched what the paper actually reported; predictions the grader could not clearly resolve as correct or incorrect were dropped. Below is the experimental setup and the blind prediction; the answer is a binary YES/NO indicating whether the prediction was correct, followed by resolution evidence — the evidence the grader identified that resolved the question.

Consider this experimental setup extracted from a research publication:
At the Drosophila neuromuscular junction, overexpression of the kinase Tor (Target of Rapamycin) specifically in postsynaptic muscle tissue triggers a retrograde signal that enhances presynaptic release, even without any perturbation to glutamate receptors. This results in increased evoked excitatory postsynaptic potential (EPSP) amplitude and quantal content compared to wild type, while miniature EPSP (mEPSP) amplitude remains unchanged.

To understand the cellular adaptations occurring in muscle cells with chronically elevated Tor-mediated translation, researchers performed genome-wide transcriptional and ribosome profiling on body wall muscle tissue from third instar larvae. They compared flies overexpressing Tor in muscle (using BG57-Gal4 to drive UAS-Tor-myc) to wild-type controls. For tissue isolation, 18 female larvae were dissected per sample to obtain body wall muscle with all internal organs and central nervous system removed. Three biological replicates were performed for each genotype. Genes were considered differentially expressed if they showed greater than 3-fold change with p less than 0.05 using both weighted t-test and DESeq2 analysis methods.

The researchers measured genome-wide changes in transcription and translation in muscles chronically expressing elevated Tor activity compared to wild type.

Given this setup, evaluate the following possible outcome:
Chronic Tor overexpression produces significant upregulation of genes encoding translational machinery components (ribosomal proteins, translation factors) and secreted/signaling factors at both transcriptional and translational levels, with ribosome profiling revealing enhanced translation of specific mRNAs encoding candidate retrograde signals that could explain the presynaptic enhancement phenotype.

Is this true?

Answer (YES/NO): NO